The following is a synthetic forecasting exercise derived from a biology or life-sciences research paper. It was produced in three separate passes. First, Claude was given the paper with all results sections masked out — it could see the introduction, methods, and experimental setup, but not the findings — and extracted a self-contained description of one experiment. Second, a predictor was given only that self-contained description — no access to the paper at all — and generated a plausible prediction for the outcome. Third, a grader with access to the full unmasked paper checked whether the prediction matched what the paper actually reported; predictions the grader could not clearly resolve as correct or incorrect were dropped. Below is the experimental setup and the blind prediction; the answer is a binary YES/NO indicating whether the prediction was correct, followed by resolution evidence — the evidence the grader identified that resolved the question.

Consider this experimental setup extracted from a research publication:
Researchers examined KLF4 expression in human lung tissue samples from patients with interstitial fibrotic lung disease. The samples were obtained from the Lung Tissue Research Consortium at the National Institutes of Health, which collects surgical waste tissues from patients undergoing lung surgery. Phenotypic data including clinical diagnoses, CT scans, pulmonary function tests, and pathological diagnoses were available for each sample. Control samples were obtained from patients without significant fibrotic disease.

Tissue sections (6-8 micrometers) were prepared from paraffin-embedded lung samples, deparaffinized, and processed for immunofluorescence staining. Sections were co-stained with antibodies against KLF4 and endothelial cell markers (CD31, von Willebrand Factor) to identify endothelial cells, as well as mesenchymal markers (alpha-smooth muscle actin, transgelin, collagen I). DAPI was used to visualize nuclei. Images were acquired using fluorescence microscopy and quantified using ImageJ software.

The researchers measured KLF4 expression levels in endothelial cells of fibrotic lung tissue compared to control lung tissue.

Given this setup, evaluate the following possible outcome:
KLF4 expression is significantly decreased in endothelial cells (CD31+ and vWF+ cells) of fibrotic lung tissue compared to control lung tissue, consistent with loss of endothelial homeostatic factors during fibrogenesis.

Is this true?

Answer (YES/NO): YES